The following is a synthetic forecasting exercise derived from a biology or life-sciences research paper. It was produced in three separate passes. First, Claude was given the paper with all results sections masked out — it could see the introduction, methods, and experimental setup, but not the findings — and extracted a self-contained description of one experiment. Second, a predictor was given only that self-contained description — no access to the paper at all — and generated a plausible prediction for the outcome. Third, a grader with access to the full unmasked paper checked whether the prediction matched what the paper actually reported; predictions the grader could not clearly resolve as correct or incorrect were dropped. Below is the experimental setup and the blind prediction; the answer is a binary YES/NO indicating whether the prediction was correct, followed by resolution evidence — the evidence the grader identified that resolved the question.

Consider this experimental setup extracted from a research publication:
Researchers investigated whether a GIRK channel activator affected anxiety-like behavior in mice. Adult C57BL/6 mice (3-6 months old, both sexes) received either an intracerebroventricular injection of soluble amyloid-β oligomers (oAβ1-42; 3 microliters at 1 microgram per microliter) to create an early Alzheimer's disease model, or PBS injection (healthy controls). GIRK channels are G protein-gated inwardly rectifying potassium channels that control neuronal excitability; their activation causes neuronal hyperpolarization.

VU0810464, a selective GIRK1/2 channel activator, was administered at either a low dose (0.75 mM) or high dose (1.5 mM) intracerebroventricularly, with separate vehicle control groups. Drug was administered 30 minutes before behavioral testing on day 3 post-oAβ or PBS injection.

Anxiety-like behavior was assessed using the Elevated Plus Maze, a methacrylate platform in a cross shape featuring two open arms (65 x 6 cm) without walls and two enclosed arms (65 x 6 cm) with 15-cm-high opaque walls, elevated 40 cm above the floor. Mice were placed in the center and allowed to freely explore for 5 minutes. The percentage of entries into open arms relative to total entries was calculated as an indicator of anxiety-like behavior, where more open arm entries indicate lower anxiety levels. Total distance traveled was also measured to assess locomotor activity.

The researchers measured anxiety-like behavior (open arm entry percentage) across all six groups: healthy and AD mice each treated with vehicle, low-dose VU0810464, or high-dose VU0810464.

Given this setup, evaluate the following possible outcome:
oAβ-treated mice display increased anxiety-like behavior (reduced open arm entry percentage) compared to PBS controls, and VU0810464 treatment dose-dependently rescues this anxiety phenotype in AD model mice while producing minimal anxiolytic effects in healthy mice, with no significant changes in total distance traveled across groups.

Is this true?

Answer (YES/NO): NO